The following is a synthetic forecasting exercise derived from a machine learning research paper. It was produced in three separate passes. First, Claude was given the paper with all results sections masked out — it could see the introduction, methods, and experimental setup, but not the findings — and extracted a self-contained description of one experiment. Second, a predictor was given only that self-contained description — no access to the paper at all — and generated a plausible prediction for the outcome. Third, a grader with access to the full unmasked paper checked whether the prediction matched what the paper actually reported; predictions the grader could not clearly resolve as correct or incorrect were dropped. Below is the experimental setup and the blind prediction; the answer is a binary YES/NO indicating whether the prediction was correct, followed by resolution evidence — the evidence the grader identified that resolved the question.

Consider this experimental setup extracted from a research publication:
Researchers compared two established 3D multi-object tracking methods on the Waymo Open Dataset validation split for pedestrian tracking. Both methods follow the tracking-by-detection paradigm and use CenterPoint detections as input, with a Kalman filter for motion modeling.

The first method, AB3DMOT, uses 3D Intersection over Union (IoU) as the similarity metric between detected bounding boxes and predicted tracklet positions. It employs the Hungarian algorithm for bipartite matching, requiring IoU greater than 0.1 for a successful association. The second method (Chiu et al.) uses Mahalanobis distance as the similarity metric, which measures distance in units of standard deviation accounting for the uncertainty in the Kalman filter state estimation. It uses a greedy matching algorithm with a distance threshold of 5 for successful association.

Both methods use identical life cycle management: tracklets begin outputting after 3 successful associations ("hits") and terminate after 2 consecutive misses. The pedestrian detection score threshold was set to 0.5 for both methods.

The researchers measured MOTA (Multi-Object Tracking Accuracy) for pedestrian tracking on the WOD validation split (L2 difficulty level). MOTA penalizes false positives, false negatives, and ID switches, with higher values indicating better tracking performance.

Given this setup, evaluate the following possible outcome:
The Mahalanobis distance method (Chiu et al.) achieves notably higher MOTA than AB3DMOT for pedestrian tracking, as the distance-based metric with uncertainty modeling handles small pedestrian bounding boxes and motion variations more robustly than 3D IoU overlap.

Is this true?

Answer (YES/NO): NO